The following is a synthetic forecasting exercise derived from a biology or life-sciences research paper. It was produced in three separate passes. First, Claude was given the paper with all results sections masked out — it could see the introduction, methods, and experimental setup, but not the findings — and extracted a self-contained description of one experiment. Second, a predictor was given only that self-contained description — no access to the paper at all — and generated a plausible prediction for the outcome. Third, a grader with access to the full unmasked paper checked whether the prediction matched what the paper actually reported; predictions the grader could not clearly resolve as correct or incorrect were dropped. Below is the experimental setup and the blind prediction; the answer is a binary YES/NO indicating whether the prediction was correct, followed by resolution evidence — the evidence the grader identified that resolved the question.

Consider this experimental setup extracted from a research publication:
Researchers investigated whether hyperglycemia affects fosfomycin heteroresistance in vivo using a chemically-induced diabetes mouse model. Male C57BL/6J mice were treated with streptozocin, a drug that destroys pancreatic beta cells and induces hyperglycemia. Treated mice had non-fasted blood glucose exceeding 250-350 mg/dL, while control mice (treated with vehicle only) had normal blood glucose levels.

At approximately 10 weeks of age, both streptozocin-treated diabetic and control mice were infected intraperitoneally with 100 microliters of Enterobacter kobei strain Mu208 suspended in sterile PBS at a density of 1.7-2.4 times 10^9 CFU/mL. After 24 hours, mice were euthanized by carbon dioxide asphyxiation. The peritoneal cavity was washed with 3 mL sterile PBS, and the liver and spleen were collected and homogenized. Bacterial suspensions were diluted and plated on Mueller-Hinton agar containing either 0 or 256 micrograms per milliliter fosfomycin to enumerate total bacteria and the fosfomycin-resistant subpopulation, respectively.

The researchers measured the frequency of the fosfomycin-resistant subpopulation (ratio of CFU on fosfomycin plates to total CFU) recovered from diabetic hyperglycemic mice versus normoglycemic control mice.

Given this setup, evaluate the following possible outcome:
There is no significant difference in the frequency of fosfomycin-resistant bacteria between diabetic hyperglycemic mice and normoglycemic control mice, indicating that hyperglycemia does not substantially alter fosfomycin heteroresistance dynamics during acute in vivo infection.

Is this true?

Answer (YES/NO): NO